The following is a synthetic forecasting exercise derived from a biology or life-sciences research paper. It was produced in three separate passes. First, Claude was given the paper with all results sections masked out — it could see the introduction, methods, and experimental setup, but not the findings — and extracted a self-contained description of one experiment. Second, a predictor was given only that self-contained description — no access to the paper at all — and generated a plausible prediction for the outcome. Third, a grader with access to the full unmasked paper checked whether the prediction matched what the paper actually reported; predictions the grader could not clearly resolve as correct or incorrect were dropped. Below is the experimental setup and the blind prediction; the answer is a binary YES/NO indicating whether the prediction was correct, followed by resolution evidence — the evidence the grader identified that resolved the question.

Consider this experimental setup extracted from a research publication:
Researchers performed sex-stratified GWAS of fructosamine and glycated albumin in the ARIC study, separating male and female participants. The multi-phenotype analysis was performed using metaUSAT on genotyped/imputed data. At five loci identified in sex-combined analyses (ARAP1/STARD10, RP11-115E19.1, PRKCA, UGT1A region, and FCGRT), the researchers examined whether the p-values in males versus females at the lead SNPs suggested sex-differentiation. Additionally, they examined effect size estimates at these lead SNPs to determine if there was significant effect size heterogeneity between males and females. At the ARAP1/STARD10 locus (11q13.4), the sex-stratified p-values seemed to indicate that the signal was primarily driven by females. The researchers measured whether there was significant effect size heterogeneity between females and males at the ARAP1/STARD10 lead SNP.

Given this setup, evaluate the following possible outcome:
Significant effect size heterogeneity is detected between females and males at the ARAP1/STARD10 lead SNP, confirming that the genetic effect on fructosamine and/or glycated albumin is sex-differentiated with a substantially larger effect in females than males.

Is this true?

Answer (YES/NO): NO